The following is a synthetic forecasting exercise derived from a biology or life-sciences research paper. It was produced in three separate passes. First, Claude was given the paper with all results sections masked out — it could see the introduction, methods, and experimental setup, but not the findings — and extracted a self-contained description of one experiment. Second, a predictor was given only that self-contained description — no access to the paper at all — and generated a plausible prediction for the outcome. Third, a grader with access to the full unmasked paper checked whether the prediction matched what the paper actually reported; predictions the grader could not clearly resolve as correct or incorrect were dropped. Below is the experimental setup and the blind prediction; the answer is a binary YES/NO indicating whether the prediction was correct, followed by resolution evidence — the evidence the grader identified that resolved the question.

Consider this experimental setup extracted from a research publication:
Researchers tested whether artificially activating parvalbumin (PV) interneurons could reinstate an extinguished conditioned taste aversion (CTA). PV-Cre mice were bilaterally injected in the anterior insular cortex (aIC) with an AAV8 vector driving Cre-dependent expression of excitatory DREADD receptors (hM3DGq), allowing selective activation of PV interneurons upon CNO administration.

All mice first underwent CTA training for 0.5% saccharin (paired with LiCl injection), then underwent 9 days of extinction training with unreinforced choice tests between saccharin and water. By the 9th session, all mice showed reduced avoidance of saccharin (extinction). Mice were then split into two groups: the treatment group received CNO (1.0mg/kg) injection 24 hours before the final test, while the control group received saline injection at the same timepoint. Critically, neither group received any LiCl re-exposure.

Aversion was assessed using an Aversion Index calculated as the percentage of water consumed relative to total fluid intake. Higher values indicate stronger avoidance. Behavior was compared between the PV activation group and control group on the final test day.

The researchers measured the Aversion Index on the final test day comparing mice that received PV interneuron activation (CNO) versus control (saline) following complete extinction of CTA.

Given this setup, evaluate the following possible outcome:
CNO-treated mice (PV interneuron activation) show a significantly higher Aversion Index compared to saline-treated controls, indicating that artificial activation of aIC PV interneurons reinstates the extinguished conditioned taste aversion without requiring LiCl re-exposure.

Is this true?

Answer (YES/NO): YES